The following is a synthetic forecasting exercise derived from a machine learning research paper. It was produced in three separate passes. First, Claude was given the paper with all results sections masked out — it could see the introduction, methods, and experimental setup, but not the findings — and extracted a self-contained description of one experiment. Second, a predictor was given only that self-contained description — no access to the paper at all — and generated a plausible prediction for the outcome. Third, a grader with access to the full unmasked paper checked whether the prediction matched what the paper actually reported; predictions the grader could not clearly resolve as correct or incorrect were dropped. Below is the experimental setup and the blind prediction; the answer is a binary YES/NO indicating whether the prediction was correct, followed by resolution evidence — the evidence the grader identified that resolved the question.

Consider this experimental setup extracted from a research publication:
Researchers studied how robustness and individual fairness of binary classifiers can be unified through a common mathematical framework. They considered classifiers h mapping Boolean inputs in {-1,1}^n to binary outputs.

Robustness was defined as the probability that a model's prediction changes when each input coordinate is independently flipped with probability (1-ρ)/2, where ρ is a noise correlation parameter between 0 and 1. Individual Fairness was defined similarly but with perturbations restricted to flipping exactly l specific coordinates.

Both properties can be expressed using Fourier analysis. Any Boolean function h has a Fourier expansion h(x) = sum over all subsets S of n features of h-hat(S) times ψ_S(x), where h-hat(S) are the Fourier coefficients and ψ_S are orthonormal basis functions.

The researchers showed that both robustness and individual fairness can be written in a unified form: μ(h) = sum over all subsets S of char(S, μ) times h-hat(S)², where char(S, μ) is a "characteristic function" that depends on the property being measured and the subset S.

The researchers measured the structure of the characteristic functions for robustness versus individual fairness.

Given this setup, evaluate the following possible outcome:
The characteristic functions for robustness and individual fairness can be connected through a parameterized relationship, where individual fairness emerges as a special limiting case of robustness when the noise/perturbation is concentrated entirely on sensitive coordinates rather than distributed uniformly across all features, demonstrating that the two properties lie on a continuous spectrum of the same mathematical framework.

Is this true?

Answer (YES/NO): NO